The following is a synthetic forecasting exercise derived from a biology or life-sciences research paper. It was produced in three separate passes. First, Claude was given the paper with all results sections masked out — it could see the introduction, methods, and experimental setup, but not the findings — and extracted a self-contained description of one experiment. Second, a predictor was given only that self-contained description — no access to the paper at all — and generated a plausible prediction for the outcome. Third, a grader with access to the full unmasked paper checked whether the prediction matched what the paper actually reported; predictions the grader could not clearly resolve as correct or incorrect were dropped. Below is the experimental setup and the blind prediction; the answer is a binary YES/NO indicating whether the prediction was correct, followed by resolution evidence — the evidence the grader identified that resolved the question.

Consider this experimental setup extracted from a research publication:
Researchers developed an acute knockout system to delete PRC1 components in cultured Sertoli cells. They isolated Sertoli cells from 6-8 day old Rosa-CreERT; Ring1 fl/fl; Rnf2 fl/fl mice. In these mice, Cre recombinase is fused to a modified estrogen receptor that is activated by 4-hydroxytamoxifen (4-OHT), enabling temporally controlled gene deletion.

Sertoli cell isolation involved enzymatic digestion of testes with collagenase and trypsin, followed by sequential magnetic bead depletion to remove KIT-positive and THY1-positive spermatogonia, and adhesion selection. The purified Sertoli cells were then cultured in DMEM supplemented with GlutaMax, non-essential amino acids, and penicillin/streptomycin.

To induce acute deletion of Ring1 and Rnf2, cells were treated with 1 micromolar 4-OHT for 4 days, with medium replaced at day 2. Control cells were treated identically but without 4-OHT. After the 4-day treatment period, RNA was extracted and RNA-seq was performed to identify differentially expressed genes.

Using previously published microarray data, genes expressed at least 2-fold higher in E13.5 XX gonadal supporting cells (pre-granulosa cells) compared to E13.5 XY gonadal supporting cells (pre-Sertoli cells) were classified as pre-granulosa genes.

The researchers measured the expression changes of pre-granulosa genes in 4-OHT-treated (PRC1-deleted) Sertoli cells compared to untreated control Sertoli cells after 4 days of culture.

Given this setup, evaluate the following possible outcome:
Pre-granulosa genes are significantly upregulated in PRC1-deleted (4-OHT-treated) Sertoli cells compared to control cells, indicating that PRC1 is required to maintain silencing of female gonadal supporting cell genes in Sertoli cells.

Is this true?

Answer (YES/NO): YES